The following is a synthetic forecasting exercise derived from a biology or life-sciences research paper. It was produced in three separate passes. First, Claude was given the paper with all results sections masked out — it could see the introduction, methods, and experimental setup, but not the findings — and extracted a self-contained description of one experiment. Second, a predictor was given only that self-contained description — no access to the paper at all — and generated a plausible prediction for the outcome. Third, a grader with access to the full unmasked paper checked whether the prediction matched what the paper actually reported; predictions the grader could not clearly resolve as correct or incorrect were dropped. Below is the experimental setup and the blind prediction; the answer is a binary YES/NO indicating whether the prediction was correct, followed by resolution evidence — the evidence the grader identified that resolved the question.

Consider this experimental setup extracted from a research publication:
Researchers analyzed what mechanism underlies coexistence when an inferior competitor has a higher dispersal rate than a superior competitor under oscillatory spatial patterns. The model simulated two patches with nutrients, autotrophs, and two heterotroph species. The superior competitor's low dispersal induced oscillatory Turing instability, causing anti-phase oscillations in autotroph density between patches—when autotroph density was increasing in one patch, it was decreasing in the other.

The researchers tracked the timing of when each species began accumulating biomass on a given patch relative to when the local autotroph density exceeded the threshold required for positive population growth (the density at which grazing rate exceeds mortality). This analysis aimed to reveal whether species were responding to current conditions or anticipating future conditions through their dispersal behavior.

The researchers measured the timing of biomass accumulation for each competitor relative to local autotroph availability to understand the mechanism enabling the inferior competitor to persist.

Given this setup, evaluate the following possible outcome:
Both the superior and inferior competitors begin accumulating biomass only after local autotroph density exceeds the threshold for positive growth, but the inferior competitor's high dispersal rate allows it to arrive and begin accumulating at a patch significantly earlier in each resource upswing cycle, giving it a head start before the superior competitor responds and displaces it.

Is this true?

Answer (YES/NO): NO